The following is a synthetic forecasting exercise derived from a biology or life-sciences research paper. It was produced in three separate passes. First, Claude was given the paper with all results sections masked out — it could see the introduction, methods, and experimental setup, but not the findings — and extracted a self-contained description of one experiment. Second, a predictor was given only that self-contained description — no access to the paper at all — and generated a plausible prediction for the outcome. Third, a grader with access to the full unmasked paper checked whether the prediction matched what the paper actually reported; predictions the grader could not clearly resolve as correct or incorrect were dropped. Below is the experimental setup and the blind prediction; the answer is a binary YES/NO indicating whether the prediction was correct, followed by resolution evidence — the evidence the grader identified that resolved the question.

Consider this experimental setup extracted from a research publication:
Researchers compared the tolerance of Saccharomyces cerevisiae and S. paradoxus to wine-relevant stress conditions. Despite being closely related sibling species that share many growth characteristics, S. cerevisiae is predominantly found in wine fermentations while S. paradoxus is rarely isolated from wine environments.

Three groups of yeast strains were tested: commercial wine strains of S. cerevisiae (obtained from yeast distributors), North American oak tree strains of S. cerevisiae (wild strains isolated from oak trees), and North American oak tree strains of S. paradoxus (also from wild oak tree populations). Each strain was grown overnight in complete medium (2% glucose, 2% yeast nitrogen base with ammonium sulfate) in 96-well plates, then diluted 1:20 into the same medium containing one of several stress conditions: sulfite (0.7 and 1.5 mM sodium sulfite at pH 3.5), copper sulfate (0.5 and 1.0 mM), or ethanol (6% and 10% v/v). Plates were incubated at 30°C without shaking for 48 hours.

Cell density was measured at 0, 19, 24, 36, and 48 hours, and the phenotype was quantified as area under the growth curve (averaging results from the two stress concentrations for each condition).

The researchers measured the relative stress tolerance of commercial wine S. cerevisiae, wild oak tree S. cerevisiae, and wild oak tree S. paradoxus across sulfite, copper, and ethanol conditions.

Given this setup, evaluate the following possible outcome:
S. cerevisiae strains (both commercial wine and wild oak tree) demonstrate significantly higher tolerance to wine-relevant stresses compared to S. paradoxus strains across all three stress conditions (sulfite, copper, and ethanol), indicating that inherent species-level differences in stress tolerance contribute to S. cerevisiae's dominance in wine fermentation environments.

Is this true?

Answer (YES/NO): NO